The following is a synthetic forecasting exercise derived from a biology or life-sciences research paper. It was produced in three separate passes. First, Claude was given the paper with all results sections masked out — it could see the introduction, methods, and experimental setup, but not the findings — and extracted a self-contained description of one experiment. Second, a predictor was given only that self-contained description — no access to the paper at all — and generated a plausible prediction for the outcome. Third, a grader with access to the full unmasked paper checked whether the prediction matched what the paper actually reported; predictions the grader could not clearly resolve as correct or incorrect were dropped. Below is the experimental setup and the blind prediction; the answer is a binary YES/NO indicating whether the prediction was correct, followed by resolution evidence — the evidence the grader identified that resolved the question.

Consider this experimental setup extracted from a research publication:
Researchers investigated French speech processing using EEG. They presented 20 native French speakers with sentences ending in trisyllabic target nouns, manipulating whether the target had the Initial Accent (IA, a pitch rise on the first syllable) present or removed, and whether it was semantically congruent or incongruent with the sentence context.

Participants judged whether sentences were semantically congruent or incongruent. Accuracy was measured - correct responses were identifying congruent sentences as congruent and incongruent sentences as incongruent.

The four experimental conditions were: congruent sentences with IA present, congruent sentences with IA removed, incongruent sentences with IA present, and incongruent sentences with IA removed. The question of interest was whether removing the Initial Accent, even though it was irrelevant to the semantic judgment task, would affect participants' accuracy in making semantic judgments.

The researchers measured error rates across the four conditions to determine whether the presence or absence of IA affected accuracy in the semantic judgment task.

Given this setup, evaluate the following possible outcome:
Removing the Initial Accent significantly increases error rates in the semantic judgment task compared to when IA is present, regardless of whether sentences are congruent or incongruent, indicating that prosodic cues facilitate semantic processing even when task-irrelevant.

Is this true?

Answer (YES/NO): YES